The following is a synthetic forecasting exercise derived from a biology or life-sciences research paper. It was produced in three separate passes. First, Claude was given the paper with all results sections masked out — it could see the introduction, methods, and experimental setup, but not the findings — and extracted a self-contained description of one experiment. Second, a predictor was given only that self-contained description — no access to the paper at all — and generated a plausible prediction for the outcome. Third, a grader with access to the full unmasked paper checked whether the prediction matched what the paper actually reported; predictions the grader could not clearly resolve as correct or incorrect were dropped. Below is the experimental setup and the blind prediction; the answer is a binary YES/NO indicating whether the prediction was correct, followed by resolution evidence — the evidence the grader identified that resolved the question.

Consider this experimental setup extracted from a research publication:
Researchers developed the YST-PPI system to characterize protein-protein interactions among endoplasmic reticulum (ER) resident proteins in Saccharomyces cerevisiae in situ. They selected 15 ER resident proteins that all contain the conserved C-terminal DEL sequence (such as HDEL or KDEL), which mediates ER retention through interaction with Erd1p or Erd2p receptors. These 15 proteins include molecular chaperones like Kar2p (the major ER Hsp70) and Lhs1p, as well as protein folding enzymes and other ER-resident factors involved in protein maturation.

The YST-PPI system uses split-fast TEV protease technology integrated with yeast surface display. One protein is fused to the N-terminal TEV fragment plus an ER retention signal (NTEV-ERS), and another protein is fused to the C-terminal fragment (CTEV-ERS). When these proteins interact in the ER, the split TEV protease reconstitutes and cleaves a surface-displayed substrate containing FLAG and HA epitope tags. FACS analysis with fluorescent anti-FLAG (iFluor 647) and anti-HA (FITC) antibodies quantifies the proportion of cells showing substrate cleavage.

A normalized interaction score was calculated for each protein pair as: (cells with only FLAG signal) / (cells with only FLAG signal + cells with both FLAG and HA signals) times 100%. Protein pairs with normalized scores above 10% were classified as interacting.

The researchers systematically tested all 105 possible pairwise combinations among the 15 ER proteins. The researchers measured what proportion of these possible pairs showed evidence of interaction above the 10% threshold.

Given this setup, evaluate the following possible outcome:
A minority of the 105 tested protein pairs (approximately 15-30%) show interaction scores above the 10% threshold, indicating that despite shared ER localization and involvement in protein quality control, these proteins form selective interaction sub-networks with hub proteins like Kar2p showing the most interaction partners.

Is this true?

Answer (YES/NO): NO